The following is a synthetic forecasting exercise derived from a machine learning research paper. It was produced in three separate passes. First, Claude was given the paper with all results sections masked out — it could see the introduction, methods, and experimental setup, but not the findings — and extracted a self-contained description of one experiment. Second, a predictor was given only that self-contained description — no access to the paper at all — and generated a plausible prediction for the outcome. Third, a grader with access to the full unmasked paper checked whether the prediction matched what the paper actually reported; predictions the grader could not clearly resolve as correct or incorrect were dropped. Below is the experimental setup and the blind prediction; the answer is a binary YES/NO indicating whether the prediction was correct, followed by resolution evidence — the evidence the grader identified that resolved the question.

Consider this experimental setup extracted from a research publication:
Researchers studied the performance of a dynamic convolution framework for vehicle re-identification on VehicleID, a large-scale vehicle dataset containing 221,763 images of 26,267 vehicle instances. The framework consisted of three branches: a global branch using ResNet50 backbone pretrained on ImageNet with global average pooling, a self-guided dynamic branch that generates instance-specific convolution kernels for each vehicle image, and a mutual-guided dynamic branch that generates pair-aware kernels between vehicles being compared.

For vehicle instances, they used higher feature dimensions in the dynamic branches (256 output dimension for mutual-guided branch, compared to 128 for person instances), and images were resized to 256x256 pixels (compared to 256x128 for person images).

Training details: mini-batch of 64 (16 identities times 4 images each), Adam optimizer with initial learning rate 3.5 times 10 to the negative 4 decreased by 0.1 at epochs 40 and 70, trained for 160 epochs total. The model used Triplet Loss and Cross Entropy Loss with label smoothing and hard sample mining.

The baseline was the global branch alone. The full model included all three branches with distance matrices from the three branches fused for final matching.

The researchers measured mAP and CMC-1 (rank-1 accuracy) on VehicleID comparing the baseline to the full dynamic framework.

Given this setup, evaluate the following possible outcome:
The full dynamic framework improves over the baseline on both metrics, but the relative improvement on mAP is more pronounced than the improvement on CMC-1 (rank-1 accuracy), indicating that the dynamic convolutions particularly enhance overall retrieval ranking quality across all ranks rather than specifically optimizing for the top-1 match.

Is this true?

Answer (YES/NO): NO